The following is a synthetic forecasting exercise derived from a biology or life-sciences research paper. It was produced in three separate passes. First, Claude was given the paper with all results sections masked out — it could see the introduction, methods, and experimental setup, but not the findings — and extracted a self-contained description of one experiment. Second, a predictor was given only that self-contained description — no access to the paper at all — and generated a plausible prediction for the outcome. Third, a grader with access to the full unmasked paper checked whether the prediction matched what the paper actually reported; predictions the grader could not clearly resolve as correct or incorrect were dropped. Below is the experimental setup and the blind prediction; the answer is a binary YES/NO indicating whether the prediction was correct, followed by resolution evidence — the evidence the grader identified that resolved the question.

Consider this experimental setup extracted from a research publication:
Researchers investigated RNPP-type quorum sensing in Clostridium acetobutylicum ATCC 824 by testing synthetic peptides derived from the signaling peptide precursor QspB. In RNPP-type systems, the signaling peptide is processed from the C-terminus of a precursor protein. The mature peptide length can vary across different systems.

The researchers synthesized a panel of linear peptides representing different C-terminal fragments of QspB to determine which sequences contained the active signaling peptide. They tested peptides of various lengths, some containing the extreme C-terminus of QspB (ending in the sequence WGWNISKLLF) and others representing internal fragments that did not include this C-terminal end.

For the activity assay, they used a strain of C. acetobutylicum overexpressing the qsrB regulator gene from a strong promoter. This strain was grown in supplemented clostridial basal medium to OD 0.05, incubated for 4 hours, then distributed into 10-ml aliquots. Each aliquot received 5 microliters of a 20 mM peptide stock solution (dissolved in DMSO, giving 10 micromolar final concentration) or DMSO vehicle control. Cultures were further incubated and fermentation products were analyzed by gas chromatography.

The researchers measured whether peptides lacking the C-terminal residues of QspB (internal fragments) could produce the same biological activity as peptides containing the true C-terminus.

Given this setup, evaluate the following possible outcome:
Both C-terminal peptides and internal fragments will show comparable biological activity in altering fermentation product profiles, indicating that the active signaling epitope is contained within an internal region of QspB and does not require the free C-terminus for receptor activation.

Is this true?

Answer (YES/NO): YES